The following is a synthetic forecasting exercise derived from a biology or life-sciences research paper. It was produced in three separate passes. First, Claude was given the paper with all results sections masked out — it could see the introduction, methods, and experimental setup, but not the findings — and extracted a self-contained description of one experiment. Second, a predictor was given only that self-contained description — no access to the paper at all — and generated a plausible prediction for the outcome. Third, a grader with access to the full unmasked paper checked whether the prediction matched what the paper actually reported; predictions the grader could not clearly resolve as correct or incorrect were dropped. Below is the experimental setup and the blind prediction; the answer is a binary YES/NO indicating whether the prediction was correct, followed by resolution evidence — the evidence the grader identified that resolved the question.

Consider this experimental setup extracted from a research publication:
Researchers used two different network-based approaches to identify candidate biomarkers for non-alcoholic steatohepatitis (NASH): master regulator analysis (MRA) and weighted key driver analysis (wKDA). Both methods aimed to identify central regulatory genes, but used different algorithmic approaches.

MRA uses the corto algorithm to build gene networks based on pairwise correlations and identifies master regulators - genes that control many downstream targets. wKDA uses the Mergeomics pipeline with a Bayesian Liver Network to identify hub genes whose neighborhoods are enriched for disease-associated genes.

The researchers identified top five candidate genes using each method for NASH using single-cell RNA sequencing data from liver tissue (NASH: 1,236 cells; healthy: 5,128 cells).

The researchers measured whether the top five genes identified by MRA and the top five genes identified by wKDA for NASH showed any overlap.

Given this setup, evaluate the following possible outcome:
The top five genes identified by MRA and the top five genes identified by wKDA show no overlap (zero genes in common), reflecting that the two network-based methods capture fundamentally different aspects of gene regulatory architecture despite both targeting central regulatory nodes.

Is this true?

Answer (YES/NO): YES